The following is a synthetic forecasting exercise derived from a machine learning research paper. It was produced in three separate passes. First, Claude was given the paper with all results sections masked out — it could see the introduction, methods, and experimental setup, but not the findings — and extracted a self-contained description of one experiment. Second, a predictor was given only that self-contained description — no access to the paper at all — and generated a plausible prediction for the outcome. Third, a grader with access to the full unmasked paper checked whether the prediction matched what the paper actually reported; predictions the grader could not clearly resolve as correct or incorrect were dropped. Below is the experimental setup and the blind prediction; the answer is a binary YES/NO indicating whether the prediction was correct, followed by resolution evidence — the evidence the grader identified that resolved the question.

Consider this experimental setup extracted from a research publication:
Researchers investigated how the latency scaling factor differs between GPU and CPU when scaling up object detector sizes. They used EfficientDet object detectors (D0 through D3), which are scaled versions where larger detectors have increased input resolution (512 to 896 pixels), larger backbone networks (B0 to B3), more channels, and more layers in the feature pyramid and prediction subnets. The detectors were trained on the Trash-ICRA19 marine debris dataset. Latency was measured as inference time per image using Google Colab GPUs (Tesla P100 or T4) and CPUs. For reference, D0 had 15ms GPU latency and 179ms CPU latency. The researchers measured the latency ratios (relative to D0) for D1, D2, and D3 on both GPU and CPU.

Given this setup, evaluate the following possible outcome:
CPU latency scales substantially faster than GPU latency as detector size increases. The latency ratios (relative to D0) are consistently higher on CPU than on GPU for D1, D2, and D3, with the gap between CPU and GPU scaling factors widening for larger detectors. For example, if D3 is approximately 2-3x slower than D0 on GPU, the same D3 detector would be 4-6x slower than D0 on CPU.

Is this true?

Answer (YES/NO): NO